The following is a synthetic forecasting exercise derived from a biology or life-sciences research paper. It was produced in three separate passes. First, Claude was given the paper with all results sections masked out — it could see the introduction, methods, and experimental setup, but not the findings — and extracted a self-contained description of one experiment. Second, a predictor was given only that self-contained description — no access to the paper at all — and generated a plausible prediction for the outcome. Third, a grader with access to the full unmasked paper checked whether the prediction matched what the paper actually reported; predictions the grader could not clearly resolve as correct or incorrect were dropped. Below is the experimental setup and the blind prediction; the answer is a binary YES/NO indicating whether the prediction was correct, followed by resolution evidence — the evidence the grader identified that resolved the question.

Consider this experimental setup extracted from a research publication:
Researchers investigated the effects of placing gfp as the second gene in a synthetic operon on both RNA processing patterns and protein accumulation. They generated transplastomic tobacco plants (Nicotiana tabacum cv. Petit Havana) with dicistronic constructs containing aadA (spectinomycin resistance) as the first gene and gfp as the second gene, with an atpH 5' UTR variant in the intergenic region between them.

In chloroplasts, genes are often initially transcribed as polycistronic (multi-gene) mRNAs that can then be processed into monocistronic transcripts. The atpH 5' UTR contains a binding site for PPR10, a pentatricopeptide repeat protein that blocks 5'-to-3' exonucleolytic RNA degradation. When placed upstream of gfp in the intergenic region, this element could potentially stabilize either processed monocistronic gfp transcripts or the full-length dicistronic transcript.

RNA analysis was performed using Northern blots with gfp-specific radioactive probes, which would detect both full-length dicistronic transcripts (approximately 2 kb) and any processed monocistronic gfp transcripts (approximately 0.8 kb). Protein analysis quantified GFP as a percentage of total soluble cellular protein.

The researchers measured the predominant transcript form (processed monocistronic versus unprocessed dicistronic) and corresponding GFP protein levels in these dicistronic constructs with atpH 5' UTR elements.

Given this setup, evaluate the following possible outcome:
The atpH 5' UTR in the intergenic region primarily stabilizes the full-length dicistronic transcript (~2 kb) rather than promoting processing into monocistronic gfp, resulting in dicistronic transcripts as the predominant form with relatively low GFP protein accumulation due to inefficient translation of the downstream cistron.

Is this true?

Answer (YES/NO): NO